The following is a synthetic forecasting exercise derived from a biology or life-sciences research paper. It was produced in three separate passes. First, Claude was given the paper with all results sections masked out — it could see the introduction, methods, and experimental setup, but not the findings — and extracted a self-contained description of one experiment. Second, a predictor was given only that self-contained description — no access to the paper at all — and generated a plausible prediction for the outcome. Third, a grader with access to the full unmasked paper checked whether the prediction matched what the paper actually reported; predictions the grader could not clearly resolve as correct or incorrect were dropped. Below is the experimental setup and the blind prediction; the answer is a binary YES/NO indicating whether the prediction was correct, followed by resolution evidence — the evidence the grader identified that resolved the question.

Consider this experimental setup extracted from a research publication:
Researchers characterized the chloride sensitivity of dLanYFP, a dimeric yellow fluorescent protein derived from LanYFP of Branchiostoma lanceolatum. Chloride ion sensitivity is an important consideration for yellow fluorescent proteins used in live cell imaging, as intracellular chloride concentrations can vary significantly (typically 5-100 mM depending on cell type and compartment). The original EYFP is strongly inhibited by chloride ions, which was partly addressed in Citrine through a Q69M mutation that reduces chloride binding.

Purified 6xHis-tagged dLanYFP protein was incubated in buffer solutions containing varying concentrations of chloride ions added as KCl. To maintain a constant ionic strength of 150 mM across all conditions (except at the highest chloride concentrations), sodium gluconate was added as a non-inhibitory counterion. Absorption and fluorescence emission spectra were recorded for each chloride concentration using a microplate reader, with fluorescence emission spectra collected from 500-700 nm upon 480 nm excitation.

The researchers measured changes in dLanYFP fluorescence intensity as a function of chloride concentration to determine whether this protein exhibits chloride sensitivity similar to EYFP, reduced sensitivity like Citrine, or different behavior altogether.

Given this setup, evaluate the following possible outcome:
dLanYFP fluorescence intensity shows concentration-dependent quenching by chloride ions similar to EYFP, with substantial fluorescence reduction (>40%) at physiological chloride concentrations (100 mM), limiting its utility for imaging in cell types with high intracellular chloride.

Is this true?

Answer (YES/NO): NO